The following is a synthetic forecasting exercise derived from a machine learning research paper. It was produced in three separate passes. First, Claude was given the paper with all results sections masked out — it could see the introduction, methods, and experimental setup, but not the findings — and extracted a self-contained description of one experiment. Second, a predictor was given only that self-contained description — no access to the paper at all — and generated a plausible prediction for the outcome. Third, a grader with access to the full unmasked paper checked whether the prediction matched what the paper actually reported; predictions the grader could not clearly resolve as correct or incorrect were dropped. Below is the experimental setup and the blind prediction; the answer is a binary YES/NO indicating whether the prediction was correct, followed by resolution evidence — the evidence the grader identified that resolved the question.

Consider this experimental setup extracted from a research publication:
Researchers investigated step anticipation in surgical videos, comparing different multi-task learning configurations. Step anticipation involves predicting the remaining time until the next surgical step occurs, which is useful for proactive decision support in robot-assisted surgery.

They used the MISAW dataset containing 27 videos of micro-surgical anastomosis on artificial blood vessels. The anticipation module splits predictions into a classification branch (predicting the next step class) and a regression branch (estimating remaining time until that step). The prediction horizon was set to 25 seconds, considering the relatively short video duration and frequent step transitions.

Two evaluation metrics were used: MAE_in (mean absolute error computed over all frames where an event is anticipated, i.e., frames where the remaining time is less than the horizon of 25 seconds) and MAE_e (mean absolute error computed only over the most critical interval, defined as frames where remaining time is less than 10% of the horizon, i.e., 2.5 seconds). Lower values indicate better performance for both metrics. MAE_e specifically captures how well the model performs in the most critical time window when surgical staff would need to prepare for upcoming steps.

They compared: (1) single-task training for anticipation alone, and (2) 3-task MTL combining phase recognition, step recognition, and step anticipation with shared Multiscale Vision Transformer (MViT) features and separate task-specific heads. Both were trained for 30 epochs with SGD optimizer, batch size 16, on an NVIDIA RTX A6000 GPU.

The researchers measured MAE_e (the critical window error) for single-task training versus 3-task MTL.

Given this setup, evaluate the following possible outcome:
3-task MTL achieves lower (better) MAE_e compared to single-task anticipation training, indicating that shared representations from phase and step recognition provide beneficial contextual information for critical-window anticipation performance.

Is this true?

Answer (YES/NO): YES